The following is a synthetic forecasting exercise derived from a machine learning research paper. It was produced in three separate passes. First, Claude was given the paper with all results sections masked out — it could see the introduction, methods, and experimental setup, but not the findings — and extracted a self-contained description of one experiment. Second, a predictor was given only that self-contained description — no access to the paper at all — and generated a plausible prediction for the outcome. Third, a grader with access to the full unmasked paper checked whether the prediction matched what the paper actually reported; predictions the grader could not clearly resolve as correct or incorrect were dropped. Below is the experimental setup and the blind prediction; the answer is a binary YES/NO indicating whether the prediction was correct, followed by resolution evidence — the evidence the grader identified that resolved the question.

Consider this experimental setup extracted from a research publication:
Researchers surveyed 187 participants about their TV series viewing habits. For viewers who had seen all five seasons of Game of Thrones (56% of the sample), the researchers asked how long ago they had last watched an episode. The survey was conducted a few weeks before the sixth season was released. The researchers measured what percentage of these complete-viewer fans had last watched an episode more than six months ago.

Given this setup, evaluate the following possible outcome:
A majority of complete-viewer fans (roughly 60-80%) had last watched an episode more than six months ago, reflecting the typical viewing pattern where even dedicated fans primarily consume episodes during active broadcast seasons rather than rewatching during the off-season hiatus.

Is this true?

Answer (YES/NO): YES